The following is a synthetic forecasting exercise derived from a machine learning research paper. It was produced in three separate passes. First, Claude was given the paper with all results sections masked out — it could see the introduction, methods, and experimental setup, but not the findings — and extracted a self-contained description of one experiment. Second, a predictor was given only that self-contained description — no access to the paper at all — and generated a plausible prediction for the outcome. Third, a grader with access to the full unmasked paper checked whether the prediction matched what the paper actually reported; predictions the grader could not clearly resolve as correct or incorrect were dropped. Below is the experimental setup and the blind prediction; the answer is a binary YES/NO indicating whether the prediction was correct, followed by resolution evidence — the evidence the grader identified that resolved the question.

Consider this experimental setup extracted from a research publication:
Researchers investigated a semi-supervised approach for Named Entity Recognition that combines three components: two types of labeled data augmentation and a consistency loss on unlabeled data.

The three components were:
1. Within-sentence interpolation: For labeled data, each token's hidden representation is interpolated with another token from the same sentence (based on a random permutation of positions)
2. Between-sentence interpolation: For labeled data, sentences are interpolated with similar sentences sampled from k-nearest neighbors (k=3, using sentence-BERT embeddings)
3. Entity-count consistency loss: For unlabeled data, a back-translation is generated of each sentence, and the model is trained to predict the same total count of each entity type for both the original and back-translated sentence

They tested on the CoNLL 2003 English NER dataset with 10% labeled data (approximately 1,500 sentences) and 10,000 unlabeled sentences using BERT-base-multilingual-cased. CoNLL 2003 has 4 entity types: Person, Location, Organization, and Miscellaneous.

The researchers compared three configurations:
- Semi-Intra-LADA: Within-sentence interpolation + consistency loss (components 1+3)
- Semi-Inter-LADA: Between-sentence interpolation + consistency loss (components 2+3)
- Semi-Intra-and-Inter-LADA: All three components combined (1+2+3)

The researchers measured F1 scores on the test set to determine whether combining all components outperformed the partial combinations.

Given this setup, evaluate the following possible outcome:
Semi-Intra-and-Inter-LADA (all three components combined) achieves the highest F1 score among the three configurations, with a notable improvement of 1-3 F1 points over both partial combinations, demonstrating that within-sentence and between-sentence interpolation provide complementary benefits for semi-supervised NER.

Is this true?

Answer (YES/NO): NO